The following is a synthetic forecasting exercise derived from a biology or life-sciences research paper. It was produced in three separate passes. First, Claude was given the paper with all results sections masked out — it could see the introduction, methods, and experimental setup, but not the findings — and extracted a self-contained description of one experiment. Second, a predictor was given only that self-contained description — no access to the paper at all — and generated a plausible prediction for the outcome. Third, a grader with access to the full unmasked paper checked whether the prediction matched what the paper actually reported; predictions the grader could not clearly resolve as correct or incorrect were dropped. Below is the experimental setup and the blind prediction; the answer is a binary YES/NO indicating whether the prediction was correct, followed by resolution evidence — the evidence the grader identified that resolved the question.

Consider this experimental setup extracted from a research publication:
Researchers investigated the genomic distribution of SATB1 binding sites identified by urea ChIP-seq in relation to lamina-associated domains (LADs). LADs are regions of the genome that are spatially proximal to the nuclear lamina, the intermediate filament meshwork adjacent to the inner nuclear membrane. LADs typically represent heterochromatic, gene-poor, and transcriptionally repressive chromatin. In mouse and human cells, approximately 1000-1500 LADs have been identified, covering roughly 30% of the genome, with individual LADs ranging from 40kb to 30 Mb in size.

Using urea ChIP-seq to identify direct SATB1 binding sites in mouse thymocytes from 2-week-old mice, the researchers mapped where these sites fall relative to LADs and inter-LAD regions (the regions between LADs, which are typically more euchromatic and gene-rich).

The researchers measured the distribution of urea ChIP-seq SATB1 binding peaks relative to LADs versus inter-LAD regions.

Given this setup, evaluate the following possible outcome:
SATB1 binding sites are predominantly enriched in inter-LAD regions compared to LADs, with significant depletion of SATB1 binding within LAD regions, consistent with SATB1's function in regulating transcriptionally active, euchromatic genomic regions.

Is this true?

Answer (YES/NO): NO